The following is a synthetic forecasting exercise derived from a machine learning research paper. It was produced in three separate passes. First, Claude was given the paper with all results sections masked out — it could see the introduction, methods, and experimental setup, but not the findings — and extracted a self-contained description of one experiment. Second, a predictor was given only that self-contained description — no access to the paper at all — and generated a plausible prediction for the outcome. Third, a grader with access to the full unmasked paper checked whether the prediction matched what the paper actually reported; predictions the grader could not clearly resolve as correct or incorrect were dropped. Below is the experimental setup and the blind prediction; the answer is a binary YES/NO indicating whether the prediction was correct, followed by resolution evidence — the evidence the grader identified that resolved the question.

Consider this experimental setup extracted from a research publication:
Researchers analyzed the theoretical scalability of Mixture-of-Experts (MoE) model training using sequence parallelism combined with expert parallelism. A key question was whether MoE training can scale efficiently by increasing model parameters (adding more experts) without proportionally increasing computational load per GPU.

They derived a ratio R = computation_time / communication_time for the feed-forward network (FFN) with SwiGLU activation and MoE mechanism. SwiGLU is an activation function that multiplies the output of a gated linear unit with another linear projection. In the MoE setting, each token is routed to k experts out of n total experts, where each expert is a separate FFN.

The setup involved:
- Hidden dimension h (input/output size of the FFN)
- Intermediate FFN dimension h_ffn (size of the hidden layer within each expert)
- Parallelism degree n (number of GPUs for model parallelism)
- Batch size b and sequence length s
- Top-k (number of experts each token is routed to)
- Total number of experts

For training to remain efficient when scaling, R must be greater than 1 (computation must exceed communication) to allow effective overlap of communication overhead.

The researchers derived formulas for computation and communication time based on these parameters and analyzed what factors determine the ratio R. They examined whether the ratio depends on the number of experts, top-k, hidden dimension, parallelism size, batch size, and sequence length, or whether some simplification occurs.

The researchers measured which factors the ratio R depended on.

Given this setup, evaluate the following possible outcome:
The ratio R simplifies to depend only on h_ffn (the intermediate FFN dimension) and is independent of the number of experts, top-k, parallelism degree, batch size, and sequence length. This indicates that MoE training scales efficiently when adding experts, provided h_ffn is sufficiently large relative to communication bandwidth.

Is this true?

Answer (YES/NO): YES